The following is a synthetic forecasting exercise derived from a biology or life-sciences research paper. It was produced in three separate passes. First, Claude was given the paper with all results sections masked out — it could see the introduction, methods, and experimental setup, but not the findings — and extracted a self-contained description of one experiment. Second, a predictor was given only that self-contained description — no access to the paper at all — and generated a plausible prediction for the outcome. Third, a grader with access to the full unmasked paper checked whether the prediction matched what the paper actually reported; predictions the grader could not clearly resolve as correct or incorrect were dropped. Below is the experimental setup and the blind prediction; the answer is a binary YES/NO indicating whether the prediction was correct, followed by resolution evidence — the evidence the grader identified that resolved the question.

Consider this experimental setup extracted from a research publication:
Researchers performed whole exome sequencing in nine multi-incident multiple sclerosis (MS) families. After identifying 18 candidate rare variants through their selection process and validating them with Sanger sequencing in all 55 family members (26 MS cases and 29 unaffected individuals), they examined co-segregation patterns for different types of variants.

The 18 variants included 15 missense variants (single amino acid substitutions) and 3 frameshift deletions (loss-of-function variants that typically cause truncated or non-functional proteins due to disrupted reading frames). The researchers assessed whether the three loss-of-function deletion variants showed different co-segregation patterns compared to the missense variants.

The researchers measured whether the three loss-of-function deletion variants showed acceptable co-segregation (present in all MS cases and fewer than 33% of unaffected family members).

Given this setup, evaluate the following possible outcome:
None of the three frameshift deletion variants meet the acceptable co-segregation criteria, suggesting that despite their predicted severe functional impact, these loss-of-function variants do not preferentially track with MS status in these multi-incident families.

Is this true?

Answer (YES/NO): NO